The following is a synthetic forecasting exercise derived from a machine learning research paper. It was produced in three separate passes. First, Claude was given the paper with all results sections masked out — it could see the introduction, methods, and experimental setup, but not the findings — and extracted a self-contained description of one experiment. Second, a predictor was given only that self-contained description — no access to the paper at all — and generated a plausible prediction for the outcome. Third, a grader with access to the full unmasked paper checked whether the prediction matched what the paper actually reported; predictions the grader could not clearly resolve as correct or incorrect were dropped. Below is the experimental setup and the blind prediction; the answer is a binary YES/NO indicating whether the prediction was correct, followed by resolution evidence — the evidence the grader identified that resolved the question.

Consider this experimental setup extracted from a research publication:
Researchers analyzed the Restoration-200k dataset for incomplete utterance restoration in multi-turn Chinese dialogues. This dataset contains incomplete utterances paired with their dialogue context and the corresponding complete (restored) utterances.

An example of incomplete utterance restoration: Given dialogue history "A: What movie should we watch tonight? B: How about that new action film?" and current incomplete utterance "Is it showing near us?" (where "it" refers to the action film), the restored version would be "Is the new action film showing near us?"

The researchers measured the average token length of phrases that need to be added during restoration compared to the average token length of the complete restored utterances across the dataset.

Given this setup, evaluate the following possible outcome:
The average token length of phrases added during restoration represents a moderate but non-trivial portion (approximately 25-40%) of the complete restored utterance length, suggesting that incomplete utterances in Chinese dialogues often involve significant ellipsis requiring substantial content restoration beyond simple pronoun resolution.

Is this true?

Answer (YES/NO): YES